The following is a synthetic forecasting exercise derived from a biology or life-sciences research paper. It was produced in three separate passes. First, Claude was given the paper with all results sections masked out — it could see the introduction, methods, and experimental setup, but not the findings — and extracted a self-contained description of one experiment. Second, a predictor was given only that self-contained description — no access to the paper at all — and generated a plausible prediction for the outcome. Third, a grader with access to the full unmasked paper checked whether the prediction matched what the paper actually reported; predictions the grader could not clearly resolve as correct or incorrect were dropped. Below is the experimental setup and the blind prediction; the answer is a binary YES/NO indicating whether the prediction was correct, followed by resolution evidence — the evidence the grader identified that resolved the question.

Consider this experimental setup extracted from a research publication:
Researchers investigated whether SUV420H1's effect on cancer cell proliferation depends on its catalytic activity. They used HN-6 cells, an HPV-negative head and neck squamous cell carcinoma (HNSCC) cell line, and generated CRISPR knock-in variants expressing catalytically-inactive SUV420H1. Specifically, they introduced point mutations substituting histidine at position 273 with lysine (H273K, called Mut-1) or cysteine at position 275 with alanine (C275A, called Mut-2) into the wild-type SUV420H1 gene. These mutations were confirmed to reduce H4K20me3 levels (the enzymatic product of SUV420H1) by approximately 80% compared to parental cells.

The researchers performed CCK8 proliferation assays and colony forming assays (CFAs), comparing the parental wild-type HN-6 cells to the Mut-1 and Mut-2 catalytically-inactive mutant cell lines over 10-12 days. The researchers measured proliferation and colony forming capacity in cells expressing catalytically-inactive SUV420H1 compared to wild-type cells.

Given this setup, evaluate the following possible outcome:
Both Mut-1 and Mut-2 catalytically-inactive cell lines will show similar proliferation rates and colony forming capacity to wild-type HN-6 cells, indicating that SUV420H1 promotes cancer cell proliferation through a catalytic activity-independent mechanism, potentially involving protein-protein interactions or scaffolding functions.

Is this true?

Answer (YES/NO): YES